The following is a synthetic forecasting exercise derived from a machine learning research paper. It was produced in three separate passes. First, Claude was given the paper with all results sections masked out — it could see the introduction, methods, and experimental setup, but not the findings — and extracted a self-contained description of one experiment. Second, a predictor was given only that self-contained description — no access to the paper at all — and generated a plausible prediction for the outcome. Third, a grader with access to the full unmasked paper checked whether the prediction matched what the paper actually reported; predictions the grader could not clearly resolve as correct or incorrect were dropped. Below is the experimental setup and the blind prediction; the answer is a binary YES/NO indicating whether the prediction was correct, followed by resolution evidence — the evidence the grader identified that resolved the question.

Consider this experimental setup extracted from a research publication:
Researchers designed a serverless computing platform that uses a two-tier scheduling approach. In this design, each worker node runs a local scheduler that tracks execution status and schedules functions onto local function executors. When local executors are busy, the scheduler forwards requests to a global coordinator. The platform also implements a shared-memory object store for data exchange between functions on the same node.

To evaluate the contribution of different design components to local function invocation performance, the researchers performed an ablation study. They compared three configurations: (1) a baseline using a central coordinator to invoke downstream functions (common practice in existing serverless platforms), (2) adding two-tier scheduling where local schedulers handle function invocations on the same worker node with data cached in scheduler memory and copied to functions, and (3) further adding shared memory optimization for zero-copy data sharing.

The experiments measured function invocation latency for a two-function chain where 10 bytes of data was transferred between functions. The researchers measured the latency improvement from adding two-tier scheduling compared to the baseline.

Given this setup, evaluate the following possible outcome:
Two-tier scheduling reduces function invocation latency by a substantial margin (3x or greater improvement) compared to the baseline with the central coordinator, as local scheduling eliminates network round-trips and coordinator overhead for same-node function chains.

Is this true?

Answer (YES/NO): YES